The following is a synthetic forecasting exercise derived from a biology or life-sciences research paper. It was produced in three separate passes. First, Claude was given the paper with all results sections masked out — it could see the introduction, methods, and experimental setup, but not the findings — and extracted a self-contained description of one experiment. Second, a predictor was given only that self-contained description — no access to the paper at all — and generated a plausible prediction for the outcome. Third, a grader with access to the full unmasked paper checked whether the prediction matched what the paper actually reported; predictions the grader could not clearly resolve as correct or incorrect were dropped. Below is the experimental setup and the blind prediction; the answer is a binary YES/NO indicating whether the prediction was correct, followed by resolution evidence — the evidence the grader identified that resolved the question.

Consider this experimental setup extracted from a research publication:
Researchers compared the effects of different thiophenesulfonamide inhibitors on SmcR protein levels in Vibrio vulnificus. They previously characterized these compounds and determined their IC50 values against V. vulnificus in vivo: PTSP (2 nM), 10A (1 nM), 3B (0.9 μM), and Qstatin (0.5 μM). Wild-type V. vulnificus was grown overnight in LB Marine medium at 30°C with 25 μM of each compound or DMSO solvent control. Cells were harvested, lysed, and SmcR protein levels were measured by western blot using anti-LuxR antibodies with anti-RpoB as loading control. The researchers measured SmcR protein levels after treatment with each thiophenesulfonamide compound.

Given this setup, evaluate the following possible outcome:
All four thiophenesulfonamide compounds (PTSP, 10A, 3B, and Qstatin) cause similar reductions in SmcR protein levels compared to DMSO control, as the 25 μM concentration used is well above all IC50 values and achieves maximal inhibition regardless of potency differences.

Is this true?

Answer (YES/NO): NO